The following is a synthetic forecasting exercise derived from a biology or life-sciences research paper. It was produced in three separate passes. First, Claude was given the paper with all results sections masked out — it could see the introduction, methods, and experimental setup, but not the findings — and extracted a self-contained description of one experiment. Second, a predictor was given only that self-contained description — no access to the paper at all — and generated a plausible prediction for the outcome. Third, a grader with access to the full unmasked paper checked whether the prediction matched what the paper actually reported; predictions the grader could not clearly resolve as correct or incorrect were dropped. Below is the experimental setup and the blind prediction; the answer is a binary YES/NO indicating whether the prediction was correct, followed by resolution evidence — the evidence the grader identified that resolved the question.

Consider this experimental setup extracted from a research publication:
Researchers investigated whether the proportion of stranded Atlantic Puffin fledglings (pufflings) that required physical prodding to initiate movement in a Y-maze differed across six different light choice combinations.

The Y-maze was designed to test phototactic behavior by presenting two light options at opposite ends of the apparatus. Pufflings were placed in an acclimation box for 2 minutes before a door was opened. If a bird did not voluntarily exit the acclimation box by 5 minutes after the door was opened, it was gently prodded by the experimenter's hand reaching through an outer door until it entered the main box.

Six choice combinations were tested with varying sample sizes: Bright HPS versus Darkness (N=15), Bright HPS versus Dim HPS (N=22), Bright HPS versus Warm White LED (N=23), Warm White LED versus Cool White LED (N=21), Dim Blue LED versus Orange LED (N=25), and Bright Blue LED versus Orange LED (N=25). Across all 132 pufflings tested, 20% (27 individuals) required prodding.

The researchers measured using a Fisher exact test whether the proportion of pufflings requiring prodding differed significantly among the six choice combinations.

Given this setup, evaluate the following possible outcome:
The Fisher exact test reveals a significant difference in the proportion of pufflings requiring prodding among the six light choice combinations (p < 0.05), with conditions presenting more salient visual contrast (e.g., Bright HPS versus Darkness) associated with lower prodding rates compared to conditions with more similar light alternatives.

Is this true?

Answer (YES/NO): NO